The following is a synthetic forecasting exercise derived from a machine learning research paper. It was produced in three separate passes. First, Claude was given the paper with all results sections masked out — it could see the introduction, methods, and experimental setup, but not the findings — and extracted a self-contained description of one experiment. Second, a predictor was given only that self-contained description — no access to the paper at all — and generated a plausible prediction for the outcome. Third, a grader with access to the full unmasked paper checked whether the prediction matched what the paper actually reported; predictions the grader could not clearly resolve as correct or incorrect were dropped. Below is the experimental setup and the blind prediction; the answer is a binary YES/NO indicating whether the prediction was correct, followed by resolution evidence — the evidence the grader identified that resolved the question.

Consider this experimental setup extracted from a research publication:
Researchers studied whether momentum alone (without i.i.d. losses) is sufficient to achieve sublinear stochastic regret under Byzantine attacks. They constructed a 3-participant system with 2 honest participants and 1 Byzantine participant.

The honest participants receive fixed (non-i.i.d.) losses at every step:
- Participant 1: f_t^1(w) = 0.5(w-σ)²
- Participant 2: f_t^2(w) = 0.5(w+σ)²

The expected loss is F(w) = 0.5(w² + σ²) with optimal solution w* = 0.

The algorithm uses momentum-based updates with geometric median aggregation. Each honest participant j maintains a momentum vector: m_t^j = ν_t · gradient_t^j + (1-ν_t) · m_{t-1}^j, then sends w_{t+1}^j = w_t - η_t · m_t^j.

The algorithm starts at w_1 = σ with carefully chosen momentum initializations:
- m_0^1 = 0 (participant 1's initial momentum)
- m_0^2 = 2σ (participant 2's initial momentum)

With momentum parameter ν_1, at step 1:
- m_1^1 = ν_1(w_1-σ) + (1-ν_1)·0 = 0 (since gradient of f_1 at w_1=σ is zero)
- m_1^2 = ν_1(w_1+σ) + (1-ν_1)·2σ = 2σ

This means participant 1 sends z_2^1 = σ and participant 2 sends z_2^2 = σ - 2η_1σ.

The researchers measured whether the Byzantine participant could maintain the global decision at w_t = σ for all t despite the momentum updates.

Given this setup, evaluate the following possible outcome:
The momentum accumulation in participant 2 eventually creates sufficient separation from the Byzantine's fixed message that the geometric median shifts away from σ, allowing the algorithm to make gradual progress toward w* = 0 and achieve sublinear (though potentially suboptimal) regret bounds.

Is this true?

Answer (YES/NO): NO